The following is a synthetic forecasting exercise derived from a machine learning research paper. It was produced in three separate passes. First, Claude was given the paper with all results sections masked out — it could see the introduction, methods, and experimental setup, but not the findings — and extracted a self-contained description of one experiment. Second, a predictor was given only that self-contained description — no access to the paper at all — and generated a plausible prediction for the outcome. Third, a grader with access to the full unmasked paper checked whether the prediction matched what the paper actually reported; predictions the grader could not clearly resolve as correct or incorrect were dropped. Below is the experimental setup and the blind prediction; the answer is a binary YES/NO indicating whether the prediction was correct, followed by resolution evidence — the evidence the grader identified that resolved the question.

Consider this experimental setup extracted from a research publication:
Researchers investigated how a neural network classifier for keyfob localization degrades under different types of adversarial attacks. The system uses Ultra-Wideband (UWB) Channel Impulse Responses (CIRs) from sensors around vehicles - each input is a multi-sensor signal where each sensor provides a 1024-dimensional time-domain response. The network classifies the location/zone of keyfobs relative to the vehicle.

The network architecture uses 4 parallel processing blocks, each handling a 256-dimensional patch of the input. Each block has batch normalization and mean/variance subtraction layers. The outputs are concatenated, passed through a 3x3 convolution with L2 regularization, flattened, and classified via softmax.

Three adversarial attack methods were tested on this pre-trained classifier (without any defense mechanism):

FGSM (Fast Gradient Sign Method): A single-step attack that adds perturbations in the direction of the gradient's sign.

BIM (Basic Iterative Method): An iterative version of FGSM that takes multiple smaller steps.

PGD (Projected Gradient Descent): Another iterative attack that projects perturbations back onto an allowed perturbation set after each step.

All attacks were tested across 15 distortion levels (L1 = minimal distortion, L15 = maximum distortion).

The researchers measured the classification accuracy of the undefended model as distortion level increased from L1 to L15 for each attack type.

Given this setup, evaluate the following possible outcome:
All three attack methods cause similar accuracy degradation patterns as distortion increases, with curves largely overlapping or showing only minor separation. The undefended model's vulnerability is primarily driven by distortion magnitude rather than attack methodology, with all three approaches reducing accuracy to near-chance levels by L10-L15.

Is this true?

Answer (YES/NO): NO